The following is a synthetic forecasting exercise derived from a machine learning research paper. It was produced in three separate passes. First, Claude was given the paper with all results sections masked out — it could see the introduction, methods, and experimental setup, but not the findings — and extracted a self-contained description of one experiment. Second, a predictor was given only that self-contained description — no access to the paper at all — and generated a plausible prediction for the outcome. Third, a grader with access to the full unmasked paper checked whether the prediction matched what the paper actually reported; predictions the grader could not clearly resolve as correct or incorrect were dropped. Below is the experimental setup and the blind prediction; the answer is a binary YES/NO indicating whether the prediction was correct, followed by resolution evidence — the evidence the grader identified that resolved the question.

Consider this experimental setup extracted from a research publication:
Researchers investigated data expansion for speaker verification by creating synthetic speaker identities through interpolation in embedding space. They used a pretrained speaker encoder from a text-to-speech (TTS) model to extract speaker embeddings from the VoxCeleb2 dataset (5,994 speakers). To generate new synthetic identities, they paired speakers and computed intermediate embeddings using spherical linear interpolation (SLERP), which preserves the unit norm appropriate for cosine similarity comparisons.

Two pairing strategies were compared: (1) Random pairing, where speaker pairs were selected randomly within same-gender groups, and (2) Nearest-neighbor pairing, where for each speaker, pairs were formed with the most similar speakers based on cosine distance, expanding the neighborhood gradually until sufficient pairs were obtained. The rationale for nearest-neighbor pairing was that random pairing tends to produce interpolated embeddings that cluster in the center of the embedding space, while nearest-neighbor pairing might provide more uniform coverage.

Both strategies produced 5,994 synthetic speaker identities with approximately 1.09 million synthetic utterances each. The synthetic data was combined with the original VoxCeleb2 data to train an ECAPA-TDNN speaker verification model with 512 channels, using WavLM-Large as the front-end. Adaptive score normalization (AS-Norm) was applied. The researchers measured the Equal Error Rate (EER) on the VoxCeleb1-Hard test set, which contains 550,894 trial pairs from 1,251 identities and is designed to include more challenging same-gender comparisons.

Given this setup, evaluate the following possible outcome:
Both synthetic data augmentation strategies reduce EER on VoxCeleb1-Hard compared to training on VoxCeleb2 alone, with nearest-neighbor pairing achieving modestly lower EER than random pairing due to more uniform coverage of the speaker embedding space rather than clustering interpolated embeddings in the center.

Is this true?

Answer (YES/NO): NO